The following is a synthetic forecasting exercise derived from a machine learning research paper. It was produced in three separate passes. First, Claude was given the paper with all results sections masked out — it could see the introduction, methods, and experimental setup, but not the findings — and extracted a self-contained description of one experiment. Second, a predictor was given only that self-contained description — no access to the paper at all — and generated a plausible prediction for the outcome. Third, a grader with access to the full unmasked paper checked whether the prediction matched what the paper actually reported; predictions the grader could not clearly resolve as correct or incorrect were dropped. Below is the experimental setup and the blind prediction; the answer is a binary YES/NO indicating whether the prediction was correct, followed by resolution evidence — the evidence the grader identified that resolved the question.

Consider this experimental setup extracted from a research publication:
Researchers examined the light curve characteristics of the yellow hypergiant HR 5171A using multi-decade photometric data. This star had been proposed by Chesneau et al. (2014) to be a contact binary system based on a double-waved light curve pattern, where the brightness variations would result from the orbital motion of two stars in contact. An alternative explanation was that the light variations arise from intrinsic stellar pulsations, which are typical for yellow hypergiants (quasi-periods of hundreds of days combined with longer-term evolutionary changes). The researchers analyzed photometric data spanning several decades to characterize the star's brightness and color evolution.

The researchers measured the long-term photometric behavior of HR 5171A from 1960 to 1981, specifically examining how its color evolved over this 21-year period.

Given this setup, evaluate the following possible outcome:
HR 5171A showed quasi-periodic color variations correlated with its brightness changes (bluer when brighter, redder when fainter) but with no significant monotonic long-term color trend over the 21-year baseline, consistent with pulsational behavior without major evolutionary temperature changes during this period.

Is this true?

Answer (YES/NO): NO